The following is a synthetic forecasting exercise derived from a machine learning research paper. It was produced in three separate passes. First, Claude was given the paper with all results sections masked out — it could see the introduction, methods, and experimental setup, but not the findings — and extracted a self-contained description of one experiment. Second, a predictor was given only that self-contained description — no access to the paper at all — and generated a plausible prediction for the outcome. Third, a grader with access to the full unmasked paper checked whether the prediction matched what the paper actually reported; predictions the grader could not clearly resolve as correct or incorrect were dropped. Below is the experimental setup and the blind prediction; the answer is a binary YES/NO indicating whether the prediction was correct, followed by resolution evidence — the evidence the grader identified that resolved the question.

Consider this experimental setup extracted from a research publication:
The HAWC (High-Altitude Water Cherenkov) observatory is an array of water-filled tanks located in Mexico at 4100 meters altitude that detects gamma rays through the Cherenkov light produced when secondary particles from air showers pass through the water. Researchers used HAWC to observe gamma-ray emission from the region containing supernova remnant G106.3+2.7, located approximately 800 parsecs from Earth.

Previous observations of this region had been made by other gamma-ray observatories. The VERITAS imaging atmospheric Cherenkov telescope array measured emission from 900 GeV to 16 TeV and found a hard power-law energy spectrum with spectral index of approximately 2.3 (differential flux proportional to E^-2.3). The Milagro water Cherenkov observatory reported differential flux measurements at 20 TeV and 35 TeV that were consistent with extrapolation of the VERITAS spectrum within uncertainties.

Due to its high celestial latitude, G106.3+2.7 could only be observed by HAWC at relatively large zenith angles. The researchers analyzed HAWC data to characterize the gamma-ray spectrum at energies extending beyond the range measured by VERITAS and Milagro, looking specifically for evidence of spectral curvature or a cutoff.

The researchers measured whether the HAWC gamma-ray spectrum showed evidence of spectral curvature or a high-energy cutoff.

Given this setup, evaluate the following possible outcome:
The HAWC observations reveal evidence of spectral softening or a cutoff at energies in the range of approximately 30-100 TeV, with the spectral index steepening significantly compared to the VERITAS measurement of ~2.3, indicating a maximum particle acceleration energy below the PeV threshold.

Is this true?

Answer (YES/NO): NO